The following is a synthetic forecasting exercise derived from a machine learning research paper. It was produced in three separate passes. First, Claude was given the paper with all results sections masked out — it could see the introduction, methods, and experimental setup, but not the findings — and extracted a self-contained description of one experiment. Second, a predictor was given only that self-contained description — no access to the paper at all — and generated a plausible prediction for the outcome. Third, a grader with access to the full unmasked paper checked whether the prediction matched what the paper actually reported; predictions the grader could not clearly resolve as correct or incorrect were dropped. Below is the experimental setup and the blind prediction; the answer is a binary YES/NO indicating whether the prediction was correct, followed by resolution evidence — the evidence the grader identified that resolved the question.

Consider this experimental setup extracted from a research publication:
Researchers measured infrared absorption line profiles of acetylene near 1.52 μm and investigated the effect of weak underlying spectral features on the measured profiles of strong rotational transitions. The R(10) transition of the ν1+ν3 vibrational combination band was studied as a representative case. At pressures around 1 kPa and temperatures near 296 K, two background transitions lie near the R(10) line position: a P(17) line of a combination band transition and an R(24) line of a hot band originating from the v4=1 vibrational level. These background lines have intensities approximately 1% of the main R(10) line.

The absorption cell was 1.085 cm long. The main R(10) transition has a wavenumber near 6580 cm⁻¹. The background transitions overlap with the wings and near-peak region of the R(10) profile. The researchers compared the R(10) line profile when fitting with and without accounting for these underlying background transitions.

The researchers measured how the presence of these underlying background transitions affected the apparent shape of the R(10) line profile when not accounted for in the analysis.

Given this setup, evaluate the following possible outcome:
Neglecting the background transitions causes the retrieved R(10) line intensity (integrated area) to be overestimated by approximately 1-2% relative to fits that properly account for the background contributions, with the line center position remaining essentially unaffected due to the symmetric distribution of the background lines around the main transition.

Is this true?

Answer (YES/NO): NO